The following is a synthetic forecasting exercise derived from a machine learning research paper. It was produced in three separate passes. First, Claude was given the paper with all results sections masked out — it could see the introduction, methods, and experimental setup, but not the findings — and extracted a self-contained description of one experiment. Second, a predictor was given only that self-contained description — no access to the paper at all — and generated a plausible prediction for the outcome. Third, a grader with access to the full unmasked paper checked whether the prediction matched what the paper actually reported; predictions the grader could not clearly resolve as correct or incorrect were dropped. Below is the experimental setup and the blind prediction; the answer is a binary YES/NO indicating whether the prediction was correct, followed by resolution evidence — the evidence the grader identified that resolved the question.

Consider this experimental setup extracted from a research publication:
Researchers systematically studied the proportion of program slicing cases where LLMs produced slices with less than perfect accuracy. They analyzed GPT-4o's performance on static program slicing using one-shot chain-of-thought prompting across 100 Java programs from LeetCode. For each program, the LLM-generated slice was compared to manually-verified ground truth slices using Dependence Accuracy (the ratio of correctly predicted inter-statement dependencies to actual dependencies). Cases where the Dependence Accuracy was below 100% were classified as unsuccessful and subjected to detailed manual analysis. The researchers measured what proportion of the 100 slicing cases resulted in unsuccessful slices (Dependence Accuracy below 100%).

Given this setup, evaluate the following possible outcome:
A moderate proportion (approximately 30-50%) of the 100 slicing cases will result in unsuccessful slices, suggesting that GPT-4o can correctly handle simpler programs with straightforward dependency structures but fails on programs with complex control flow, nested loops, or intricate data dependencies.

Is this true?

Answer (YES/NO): NO